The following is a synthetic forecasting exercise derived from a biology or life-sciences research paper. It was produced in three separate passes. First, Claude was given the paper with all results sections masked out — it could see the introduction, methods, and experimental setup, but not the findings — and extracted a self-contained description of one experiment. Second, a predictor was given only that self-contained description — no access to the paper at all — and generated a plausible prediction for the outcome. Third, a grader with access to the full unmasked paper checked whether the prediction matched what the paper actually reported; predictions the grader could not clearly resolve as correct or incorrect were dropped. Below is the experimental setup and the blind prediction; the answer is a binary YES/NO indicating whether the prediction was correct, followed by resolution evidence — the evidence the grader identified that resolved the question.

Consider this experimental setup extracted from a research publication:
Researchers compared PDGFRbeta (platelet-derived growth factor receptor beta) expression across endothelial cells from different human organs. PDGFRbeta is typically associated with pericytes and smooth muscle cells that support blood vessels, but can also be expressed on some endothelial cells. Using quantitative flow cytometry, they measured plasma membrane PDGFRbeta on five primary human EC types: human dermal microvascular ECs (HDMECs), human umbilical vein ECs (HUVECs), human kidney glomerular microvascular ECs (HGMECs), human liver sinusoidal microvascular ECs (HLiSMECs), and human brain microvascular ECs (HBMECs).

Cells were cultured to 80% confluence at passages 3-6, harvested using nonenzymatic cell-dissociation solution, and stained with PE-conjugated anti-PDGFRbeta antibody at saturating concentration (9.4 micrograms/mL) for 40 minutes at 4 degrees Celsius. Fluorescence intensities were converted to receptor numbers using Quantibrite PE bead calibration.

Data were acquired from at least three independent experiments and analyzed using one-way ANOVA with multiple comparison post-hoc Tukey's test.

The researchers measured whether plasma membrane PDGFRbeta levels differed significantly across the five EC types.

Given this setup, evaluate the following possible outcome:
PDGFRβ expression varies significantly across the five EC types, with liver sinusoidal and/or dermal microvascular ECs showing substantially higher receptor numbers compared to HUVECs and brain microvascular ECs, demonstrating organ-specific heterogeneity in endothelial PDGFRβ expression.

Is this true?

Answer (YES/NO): NO